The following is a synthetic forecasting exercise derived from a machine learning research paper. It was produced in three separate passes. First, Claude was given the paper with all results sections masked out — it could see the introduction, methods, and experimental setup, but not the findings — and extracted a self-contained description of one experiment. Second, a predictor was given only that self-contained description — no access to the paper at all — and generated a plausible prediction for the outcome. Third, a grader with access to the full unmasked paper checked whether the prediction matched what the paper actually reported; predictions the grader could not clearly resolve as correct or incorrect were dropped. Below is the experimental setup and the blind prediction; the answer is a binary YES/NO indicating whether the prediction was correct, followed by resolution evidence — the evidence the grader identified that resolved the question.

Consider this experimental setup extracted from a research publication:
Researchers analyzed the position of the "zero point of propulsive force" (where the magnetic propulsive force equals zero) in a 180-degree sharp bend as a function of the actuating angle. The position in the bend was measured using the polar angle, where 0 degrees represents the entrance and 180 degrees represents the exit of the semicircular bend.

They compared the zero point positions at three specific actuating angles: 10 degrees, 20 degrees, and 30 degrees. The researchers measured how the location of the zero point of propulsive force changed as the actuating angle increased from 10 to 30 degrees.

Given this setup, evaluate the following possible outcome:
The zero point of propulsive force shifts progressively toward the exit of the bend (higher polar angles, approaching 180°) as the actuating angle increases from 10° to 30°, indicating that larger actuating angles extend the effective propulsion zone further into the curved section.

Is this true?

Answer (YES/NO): YES